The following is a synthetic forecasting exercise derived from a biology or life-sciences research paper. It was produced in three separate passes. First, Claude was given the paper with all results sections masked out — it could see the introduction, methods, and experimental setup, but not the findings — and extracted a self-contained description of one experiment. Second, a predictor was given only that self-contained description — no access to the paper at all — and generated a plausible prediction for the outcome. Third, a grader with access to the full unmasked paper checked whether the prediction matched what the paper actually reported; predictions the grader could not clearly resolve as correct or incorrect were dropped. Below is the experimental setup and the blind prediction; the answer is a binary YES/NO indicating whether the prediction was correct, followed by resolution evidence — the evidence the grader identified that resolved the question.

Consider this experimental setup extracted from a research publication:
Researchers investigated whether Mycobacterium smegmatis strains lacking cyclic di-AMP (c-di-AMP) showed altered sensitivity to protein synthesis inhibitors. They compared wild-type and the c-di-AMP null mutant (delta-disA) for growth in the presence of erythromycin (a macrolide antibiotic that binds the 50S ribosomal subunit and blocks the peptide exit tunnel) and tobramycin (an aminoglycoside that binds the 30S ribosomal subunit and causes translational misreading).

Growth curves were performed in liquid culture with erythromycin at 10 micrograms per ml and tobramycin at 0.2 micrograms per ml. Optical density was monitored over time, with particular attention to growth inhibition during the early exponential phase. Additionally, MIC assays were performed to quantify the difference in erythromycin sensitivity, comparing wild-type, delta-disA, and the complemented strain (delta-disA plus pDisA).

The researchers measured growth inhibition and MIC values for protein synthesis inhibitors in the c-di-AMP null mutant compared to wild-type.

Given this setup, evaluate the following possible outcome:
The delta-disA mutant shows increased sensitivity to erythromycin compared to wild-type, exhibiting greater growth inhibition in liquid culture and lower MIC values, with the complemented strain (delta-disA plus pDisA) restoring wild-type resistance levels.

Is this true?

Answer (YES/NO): YES